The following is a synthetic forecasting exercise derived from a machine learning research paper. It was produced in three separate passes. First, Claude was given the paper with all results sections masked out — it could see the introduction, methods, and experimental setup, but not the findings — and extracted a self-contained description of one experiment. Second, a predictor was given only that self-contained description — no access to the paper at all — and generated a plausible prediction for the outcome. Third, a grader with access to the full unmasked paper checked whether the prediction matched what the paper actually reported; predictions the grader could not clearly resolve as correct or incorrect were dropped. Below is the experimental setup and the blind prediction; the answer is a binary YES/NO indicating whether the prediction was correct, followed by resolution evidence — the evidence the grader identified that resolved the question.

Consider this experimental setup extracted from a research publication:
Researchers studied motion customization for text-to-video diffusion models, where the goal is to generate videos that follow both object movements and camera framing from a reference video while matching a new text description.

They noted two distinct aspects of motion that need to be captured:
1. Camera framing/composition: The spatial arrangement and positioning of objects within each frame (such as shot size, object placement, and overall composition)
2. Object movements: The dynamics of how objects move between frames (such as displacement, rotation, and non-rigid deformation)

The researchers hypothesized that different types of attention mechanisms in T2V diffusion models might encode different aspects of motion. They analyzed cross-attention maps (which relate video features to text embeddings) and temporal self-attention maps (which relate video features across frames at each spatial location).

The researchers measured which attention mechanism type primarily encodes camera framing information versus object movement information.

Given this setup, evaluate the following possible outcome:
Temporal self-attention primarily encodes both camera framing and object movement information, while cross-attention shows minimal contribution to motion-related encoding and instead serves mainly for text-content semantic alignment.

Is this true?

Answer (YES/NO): NO